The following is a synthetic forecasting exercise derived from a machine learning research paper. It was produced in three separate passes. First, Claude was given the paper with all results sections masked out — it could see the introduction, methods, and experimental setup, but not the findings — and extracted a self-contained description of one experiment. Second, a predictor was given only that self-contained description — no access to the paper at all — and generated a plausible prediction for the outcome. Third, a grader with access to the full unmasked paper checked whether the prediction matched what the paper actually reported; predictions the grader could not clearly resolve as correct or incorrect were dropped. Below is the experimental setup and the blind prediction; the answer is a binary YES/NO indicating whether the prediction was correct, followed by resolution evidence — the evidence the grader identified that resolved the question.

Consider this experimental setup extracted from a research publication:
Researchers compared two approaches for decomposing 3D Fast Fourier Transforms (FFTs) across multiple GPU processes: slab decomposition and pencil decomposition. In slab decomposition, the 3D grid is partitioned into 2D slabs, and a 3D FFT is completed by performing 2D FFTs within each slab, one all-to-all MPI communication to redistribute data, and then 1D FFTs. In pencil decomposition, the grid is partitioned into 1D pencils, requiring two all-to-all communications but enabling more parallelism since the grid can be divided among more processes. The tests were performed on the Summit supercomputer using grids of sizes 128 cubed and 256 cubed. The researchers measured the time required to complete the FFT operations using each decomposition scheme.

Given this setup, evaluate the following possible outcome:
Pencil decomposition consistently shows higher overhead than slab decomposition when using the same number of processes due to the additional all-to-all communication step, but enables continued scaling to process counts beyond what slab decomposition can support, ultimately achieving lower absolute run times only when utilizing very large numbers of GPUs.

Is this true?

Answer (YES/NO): NO